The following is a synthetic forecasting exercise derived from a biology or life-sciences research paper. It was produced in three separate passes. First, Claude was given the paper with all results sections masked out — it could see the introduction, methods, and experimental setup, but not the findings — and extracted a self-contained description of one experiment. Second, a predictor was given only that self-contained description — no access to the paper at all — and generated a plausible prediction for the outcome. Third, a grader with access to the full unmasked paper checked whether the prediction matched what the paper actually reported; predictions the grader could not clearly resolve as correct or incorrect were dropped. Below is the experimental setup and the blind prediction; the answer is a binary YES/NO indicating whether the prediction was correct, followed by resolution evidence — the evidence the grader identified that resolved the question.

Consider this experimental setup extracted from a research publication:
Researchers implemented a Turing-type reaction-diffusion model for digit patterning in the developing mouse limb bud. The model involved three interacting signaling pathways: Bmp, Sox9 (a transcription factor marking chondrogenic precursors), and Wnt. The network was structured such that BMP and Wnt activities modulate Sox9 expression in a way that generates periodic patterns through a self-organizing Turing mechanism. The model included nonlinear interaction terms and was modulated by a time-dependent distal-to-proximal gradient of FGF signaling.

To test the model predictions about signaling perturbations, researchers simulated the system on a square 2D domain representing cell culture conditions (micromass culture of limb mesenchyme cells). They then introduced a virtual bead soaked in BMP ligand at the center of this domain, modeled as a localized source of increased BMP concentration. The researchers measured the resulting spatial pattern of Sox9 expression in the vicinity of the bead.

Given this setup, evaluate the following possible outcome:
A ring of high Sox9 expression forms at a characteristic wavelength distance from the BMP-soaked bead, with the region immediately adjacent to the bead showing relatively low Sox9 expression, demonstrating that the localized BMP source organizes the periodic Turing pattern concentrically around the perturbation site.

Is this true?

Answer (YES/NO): NO